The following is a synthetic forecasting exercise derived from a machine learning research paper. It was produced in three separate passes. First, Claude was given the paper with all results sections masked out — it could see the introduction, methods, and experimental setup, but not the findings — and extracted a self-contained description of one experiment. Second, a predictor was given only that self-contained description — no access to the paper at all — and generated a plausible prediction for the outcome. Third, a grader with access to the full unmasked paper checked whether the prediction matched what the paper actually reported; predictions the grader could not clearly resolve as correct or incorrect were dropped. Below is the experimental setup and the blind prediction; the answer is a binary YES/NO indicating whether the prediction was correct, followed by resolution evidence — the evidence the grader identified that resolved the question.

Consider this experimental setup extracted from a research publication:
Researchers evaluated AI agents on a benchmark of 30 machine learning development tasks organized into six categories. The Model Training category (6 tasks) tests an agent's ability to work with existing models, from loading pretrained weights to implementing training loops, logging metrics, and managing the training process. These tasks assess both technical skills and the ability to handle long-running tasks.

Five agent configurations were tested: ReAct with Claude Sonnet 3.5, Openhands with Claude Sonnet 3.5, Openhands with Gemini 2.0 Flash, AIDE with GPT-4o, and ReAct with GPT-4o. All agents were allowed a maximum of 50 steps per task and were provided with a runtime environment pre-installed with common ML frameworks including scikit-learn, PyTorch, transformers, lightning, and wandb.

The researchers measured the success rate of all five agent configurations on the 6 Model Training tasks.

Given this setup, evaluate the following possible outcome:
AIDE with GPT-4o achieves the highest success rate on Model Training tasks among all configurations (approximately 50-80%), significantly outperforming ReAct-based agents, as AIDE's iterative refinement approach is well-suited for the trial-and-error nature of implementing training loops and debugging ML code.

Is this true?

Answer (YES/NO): NO